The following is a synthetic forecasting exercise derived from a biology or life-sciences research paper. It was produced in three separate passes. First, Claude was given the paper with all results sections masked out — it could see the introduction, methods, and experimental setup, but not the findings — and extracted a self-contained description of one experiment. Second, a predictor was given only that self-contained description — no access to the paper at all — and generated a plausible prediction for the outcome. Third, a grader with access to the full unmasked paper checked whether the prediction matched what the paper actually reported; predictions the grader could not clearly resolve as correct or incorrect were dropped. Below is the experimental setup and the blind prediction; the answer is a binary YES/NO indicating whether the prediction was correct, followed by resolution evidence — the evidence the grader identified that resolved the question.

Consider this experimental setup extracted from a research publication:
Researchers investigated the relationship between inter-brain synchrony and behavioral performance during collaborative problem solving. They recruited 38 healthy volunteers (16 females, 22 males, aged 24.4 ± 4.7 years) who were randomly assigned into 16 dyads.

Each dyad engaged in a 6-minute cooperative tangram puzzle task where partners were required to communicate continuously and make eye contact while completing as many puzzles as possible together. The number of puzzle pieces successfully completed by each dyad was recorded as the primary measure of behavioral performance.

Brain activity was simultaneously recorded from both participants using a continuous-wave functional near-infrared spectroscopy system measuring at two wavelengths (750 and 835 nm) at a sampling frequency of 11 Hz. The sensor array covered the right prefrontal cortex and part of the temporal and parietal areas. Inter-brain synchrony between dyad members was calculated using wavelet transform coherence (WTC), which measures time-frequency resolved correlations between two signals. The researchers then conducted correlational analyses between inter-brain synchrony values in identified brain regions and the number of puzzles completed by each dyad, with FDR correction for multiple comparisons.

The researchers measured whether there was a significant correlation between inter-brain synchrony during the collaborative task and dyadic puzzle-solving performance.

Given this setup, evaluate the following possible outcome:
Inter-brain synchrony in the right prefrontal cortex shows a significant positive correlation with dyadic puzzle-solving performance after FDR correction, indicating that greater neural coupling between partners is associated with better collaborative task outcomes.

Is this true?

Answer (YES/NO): YES